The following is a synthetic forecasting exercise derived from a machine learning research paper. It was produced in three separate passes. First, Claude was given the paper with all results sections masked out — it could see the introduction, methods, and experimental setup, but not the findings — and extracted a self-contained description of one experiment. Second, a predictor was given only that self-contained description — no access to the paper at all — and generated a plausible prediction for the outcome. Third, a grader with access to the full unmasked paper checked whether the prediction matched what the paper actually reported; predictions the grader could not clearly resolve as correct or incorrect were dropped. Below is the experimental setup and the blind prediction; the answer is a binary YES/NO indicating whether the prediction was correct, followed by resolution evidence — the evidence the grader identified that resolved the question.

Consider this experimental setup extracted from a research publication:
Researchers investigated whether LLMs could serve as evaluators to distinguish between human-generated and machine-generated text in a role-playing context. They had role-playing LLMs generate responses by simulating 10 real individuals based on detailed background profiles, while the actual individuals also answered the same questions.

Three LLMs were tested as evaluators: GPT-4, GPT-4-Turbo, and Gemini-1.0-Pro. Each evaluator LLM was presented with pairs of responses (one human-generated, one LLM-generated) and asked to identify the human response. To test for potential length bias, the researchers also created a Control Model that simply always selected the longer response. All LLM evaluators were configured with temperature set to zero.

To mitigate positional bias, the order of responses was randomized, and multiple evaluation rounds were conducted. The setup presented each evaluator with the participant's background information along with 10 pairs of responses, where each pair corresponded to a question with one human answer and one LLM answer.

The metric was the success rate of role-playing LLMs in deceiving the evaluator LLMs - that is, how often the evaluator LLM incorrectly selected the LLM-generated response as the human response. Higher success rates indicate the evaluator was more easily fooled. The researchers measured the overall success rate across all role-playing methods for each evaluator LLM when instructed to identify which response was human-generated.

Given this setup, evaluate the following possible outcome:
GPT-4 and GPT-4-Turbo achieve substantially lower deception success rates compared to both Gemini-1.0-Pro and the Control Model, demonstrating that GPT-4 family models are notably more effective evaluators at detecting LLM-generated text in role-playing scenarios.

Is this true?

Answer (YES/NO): NO